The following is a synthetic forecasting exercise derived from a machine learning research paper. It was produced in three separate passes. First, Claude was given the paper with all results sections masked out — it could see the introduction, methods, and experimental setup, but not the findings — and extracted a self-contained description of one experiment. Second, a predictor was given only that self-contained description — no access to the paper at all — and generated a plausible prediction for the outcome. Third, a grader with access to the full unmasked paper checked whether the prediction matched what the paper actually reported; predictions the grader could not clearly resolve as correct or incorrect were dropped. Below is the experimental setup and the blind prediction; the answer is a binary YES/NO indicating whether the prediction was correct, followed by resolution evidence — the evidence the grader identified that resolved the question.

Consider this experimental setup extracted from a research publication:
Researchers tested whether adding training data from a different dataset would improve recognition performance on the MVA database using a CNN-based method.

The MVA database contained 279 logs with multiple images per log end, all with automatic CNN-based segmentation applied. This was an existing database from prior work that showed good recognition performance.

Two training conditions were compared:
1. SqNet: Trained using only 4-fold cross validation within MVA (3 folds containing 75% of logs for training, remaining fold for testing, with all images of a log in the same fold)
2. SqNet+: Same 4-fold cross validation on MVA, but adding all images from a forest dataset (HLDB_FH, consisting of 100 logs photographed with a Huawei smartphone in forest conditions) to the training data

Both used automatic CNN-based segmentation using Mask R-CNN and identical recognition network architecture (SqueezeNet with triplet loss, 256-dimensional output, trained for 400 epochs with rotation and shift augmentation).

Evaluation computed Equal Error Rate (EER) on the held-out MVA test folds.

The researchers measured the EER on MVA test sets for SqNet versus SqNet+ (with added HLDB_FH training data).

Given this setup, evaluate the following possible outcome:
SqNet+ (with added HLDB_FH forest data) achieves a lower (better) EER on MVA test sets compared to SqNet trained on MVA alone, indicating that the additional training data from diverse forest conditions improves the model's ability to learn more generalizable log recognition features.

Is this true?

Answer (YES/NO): NO